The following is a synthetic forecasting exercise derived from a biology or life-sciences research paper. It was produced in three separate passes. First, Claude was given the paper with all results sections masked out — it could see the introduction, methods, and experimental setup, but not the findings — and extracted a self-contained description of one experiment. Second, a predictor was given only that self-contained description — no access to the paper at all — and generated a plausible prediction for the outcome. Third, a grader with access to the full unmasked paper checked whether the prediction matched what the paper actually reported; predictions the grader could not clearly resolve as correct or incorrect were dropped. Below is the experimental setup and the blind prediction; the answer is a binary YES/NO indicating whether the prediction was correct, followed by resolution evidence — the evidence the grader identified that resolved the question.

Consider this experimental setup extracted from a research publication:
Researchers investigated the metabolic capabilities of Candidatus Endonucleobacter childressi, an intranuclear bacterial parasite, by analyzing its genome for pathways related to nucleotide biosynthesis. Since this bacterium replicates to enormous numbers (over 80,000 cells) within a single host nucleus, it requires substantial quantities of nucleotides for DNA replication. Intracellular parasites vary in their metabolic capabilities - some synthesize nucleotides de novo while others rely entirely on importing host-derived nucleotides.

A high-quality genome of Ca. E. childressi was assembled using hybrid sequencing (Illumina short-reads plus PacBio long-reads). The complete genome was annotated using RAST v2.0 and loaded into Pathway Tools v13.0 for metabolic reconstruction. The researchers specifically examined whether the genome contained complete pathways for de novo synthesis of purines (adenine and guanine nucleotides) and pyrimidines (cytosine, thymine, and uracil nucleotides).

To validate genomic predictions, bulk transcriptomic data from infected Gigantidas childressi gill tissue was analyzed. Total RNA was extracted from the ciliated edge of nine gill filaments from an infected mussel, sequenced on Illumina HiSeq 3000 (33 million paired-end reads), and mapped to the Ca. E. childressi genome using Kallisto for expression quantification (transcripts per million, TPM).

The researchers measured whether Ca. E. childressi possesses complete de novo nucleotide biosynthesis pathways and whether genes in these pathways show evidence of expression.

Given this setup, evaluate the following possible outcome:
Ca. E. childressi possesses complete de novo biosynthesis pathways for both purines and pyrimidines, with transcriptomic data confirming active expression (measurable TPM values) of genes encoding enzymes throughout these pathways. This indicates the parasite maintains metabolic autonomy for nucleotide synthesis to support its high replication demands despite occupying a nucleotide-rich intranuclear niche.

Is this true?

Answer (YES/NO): YES